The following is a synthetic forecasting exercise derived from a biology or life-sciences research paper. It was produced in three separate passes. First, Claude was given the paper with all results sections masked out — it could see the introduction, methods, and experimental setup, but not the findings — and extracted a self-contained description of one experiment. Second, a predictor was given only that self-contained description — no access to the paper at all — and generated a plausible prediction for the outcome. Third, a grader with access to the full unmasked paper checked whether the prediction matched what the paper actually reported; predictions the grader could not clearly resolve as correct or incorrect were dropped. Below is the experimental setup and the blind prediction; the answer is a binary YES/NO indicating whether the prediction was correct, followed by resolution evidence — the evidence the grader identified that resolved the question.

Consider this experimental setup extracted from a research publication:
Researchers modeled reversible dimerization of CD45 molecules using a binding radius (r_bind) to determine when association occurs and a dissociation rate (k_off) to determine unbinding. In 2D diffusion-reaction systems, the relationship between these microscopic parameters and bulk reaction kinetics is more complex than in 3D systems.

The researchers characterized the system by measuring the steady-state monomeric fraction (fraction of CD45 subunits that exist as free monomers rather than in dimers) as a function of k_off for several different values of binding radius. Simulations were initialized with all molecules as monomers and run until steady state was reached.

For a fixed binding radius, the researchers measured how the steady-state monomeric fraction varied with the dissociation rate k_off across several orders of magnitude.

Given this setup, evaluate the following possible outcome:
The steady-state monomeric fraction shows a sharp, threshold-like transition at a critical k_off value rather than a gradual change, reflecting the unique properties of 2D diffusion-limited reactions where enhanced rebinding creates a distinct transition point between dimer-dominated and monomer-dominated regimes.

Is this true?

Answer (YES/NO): NO